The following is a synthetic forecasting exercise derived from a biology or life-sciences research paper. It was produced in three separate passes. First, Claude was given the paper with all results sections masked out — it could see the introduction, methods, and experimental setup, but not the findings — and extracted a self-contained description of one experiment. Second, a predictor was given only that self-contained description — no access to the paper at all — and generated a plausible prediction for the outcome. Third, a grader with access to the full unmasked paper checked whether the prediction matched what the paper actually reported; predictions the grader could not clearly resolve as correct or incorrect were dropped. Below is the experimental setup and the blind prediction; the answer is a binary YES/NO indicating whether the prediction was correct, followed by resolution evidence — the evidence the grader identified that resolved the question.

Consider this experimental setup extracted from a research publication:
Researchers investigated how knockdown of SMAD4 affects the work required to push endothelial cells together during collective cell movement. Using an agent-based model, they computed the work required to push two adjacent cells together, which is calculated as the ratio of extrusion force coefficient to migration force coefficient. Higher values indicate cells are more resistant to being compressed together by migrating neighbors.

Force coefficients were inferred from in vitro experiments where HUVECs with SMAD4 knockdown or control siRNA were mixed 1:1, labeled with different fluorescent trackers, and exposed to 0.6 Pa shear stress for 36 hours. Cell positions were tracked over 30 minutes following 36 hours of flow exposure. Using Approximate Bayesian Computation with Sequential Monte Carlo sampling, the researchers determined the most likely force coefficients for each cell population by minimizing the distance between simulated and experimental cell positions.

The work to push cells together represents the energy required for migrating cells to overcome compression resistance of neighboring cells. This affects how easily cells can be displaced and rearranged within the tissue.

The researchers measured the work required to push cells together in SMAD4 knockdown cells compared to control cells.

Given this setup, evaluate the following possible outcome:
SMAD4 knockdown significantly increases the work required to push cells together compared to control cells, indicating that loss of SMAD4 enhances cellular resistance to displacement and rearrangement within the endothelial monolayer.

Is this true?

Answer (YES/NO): NO